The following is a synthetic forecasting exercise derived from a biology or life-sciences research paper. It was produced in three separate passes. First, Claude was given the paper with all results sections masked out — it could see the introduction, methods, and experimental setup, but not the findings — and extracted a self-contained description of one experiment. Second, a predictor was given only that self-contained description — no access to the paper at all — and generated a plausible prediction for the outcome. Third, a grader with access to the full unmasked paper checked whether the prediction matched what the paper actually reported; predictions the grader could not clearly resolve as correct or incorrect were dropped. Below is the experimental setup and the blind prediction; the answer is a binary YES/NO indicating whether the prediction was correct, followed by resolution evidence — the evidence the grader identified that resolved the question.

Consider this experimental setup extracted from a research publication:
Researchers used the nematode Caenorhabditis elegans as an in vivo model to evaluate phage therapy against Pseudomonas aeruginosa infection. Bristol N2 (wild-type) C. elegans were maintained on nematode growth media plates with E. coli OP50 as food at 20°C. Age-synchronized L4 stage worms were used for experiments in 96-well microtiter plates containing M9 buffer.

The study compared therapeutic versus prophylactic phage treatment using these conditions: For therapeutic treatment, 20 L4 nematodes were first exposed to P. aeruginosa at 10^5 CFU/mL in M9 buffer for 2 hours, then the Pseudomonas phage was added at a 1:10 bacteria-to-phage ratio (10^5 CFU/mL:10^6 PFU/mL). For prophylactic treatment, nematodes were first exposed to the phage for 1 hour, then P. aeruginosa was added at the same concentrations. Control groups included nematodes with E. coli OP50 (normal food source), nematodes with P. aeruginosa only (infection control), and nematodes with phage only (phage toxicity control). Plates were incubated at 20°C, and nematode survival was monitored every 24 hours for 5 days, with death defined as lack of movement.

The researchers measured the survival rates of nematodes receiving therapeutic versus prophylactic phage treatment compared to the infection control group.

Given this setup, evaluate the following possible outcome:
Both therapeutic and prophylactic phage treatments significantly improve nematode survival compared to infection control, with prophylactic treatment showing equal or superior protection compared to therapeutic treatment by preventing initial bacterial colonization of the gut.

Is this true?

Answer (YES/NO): YES